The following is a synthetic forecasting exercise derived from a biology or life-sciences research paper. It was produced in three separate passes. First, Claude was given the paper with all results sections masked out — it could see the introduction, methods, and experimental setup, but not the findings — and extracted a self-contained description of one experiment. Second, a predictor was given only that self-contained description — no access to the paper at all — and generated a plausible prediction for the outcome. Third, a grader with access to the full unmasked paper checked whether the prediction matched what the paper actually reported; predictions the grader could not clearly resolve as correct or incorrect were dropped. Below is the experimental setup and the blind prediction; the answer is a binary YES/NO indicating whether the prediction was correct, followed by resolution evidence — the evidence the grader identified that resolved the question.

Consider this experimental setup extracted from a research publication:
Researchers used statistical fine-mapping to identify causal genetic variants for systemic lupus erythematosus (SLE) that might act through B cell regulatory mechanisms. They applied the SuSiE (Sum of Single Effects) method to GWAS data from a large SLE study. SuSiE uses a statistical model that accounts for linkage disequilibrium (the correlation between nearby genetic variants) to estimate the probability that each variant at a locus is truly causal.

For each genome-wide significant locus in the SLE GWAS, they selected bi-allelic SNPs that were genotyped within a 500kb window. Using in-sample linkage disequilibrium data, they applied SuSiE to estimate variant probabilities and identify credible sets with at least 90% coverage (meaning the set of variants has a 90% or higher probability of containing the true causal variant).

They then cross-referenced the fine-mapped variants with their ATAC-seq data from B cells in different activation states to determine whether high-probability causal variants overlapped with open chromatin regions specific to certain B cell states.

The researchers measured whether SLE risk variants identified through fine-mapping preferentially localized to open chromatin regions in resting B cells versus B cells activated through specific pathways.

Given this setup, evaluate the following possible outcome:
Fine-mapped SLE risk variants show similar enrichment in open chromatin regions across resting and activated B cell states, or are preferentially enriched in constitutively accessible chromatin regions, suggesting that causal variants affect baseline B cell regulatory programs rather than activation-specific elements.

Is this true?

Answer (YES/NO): NO